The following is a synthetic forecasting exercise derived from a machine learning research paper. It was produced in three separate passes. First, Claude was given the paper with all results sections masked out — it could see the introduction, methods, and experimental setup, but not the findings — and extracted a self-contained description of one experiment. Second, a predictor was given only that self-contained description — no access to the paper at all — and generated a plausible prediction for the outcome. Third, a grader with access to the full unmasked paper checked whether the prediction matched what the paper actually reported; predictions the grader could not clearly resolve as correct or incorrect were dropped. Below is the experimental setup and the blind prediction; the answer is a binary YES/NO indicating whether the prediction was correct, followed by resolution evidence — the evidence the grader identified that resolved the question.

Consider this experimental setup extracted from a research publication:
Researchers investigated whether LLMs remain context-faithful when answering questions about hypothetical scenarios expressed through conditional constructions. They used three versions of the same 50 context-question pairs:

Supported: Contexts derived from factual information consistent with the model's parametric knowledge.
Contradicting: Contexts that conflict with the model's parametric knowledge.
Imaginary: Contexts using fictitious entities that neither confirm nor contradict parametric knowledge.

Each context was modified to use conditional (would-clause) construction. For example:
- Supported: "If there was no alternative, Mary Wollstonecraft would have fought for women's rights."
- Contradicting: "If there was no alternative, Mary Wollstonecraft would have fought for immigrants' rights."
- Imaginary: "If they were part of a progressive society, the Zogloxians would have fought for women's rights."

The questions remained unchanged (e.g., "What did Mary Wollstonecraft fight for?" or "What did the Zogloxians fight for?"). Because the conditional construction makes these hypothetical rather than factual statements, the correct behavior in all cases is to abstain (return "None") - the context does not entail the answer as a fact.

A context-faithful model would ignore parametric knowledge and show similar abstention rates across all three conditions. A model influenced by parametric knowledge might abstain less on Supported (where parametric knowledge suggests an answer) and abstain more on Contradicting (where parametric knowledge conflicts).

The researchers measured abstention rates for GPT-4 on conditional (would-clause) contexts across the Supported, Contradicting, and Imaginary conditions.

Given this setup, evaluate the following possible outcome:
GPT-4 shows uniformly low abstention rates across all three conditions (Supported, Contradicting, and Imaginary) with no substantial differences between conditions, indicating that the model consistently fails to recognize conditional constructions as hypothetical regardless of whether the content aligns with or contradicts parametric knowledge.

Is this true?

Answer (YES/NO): NO